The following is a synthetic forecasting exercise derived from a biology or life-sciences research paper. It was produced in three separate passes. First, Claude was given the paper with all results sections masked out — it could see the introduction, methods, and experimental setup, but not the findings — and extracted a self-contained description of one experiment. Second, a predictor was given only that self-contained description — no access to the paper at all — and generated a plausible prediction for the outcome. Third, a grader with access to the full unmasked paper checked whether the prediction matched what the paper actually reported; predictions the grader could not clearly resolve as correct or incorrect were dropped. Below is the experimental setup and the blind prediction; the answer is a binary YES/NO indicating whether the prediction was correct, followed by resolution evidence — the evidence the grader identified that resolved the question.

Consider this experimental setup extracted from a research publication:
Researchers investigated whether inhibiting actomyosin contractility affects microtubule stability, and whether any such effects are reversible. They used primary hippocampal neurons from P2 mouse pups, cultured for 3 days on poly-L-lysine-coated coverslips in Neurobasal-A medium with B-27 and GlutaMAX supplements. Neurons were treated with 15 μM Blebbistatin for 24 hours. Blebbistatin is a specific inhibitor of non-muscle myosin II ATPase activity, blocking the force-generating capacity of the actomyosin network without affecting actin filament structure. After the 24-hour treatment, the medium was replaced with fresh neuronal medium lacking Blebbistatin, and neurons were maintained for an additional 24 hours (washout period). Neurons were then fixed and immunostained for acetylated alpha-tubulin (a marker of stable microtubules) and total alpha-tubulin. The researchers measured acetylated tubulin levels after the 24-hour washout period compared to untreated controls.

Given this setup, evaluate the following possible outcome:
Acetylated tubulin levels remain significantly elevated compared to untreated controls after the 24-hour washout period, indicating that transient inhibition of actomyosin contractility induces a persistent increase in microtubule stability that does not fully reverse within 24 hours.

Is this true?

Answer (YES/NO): NO